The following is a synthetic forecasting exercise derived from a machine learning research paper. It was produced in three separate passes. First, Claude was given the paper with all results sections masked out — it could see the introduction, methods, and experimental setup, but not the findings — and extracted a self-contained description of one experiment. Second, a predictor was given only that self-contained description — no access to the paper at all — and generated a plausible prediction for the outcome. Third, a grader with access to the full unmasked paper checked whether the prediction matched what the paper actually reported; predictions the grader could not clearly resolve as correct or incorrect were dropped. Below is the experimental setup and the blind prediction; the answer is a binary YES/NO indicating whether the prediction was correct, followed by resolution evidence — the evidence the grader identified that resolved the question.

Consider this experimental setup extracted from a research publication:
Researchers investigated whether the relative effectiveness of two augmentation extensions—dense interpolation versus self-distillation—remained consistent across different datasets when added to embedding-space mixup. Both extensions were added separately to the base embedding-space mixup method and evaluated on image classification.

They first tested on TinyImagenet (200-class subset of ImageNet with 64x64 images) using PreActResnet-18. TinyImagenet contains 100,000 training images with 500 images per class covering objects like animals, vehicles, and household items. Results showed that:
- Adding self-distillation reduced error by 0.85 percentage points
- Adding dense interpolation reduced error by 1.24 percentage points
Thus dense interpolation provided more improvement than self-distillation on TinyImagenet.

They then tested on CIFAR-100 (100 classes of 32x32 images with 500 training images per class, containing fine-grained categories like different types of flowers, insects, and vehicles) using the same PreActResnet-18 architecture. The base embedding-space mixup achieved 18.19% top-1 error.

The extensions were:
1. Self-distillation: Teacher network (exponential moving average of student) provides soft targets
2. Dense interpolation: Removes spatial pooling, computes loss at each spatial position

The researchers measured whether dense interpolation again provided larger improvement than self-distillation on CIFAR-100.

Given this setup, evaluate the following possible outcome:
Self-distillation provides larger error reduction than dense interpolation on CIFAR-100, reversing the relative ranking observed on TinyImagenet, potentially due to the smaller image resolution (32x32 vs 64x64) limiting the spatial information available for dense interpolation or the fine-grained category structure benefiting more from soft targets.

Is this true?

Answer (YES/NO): YES